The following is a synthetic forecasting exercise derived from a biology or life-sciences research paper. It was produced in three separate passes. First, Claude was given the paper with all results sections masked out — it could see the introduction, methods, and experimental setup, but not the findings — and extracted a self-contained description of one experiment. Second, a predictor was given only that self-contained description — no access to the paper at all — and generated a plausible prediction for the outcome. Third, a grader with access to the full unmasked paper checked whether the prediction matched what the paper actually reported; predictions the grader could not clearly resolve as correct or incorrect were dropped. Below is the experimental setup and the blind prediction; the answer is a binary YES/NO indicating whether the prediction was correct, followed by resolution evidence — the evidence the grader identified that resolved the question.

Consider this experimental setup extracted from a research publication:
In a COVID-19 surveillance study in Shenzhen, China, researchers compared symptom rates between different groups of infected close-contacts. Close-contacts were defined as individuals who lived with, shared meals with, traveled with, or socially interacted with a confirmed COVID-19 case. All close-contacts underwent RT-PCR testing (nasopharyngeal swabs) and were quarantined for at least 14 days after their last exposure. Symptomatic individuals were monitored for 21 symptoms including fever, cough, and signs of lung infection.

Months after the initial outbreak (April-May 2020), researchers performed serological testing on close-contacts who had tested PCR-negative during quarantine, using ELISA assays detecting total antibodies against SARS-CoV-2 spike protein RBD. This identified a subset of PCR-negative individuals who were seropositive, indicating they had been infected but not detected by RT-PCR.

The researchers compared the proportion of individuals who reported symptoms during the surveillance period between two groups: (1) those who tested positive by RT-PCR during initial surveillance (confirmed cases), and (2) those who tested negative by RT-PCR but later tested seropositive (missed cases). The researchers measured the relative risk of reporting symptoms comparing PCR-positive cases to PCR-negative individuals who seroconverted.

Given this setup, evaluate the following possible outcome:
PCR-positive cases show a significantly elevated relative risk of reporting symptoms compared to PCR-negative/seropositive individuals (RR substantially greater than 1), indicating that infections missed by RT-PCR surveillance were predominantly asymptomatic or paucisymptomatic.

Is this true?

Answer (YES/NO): YES